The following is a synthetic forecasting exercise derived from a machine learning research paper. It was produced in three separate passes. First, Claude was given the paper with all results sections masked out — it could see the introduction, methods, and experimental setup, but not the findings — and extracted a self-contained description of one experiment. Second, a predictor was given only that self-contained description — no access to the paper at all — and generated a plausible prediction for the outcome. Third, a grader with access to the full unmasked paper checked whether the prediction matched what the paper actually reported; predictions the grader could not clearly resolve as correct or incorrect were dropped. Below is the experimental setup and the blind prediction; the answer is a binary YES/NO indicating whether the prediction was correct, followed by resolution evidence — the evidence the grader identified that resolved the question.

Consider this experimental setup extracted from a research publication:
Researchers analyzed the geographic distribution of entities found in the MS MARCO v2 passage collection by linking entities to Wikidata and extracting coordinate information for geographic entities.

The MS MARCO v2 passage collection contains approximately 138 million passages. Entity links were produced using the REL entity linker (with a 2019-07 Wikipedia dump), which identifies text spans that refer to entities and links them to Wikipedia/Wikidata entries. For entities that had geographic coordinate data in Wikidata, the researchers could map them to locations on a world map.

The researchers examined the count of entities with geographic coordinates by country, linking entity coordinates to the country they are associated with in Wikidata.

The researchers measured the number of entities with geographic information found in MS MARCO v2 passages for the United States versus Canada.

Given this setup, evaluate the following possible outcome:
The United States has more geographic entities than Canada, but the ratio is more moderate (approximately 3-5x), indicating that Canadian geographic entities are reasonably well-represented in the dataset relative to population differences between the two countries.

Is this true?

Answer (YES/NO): NO